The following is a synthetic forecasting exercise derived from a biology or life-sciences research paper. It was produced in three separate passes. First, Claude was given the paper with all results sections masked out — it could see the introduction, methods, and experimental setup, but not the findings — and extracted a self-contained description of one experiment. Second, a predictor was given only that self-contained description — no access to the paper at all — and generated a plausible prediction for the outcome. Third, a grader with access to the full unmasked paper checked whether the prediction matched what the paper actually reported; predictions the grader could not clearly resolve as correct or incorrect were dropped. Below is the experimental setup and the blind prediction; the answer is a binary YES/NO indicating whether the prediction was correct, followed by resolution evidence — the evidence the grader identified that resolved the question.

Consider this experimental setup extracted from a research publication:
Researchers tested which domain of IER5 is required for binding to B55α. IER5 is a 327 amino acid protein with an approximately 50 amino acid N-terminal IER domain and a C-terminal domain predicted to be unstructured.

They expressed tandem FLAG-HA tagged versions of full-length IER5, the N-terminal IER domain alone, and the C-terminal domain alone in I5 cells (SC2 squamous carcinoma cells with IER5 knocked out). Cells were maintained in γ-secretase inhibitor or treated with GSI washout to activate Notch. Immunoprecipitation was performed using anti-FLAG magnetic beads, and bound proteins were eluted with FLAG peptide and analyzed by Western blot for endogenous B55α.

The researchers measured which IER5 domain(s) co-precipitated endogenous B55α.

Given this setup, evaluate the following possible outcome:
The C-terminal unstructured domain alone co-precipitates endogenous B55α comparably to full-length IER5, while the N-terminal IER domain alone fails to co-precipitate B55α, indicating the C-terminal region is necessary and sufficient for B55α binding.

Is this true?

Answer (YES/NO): NO